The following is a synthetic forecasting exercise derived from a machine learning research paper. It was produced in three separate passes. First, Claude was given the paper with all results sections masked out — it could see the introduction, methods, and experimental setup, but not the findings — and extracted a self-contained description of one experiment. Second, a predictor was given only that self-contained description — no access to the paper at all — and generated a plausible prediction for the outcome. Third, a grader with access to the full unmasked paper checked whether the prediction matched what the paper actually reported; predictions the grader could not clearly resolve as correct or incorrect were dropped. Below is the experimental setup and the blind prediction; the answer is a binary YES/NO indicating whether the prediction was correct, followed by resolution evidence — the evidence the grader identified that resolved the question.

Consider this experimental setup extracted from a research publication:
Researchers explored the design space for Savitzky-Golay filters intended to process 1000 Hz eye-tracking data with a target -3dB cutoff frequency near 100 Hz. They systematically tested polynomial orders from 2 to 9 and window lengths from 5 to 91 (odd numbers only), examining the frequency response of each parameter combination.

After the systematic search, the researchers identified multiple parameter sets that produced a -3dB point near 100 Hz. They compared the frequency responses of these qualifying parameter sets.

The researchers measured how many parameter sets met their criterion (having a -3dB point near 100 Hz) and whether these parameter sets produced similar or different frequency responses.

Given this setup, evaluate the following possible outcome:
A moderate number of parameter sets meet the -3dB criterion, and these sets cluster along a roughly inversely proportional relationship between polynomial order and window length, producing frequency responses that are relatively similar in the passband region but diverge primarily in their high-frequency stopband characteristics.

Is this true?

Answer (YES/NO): NO